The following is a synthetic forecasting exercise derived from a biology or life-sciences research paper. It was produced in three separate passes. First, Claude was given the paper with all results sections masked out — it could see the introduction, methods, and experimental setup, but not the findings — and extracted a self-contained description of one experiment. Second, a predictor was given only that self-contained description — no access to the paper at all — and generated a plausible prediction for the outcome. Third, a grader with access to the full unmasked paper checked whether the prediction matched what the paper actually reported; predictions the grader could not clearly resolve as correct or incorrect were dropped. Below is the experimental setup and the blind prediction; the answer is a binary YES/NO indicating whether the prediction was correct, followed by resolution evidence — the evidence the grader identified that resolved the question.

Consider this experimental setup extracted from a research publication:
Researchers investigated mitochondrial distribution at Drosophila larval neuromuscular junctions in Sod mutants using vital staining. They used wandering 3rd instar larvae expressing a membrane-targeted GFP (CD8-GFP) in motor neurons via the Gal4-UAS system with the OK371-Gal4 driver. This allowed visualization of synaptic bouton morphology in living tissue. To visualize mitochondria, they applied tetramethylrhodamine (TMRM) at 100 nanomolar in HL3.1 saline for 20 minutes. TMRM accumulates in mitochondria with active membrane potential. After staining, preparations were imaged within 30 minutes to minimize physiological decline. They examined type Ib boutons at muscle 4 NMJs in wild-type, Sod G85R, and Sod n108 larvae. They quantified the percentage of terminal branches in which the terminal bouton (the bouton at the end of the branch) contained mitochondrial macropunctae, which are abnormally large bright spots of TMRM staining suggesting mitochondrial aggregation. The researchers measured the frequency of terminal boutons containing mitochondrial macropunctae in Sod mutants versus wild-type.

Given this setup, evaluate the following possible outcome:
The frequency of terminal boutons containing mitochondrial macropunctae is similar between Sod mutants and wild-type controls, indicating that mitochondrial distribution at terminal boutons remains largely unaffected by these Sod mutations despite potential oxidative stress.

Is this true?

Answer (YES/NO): NO